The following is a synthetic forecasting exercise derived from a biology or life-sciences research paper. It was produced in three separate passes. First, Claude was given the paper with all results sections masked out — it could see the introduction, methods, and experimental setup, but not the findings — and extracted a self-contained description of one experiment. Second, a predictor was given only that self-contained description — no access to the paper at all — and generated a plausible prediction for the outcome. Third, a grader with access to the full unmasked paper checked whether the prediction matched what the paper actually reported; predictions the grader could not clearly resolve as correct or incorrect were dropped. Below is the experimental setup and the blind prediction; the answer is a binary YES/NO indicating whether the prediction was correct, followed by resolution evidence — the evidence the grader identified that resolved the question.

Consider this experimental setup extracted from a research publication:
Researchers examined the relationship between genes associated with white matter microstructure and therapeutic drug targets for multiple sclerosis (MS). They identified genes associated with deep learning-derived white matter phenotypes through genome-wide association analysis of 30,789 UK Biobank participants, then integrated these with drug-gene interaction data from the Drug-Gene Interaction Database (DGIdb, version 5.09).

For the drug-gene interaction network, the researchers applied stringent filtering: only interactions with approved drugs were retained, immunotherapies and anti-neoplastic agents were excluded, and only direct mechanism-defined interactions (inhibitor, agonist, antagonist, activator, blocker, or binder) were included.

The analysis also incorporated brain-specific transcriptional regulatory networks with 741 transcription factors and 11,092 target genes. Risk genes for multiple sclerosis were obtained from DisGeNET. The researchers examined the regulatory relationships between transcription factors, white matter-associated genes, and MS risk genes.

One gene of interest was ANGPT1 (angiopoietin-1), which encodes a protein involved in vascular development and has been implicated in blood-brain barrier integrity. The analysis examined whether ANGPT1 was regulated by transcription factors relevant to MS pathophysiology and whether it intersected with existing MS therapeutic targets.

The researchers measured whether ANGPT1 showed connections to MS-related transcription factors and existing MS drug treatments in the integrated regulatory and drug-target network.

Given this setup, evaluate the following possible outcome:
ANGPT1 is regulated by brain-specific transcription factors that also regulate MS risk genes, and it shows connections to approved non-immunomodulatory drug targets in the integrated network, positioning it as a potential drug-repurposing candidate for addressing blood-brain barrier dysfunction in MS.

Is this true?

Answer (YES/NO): NO